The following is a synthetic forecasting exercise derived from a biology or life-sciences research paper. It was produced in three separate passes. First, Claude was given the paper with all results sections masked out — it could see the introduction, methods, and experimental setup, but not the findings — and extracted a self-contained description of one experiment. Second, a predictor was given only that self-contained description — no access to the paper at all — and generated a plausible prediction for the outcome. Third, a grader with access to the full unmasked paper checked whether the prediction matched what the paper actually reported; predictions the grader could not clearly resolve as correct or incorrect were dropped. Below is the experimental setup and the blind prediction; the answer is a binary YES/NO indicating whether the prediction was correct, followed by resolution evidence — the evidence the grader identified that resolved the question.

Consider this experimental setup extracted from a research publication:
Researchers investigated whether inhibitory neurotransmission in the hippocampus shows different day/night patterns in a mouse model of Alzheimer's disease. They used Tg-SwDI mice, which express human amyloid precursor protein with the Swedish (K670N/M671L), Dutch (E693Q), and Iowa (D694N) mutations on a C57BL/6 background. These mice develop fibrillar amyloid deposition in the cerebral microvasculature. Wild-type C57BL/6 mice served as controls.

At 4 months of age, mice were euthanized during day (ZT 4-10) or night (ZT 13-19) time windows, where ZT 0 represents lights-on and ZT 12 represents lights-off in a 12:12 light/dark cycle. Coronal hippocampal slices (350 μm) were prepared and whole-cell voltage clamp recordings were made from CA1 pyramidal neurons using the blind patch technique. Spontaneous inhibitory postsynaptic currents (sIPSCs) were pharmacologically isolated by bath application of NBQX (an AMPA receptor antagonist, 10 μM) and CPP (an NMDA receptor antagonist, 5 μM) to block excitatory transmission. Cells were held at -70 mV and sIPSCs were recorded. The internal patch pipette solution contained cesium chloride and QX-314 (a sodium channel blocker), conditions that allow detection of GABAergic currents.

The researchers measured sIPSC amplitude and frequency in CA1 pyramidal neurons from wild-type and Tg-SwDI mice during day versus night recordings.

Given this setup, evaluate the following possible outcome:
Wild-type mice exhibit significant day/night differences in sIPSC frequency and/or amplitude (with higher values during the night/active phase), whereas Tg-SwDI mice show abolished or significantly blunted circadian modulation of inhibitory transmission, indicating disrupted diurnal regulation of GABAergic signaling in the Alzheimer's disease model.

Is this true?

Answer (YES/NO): NO